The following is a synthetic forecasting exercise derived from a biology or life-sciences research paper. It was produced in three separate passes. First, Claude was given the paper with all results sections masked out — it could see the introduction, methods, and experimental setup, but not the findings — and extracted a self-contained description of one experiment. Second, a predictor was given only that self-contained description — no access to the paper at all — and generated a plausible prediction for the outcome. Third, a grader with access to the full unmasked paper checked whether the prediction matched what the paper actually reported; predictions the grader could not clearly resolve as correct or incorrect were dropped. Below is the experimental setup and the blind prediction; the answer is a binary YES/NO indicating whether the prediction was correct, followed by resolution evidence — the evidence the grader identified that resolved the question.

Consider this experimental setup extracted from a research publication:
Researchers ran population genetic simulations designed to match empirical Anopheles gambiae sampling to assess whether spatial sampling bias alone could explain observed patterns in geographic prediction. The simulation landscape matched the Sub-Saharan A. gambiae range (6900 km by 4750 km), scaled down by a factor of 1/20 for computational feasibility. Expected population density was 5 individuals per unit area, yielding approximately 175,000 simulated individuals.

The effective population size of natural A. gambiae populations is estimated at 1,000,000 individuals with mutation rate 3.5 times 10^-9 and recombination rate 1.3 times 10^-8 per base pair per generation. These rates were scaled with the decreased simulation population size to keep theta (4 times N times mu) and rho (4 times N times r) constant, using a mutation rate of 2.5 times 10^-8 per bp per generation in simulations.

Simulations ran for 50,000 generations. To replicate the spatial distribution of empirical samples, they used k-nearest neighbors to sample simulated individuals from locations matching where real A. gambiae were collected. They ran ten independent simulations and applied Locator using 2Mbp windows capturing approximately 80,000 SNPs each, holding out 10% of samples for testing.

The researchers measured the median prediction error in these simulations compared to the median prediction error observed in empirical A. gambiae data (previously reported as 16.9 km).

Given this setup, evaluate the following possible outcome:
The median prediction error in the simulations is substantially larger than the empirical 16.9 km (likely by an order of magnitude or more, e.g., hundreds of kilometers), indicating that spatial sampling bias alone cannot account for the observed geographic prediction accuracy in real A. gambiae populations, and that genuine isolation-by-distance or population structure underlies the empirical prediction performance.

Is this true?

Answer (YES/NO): NO